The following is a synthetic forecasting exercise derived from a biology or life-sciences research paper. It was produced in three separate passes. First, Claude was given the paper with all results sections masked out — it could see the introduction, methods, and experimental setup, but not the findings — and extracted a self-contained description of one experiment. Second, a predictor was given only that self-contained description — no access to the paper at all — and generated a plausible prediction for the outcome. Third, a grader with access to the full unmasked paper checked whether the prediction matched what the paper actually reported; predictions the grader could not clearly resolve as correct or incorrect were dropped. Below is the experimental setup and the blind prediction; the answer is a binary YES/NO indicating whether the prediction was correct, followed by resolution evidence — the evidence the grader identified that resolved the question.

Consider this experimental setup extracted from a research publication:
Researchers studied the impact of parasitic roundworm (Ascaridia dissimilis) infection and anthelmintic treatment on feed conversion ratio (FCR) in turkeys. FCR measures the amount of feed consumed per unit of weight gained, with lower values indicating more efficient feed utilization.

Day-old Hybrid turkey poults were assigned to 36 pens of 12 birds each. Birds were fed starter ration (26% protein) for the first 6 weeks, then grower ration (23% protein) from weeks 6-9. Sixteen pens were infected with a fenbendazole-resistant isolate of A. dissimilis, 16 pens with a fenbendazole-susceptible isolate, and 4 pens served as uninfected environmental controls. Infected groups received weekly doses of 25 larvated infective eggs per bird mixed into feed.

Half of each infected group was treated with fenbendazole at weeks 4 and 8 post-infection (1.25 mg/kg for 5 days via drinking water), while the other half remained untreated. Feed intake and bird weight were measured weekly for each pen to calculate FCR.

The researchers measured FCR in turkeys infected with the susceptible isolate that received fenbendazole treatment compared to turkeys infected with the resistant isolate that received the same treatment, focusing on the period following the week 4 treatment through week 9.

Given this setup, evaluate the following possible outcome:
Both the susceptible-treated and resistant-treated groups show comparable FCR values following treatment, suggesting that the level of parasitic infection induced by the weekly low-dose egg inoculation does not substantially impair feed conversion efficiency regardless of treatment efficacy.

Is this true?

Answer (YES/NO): NO